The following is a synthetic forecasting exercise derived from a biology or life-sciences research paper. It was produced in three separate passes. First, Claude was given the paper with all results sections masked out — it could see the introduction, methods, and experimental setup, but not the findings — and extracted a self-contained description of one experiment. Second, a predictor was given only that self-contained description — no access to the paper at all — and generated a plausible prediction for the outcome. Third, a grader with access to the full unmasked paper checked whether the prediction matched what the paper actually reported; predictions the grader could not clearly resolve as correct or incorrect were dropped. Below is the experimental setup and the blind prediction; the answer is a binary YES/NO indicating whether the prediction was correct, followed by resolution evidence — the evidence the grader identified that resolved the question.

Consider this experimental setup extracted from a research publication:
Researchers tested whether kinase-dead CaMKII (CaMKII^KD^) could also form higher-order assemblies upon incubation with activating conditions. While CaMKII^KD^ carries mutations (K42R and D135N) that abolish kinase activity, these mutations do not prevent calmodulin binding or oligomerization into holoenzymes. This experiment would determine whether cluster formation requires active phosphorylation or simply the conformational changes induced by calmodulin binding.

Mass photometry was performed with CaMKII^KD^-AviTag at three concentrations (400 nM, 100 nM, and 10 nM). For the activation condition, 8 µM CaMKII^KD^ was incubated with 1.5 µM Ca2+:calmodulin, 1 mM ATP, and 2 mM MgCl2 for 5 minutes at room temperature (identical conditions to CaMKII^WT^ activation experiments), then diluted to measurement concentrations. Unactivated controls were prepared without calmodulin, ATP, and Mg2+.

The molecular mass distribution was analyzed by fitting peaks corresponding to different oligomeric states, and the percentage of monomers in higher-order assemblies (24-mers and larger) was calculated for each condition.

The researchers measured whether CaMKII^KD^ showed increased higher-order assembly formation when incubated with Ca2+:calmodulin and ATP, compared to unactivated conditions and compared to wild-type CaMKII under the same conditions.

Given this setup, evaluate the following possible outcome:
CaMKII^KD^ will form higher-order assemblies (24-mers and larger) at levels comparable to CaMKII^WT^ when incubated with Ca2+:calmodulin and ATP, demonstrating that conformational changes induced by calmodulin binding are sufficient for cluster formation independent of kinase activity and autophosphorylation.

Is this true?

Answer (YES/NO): NO